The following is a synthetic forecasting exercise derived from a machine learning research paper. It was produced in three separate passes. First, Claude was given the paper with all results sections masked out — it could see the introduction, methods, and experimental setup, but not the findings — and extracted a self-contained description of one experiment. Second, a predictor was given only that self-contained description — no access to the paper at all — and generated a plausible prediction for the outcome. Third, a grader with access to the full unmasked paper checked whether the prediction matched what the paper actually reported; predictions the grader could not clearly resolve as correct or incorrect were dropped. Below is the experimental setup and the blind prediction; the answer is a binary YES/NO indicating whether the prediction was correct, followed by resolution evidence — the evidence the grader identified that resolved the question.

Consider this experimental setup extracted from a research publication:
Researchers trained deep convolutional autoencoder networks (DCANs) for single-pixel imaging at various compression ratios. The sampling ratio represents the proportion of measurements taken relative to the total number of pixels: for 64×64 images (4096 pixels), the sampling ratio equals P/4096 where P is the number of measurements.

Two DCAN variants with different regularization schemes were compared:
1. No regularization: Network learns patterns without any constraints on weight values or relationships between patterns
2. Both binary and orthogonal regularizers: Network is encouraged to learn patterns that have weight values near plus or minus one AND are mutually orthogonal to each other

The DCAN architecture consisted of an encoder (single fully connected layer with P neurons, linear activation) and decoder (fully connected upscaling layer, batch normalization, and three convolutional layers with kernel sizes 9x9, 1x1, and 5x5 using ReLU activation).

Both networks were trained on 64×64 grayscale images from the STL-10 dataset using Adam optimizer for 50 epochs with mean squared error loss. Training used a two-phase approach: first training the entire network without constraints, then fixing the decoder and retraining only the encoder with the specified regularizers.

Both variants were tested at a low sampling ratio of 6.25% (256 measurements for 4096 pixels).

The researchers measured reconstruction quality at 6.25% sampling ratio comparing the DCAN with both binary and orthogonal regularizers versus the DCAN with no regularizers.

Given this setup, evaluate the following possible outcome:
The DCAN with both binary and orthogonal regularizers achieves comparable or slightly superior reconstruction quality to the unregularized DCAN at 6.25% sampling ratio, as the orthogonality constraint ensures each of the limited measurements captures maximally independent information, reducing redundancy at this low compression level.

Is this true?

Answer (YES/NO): NO